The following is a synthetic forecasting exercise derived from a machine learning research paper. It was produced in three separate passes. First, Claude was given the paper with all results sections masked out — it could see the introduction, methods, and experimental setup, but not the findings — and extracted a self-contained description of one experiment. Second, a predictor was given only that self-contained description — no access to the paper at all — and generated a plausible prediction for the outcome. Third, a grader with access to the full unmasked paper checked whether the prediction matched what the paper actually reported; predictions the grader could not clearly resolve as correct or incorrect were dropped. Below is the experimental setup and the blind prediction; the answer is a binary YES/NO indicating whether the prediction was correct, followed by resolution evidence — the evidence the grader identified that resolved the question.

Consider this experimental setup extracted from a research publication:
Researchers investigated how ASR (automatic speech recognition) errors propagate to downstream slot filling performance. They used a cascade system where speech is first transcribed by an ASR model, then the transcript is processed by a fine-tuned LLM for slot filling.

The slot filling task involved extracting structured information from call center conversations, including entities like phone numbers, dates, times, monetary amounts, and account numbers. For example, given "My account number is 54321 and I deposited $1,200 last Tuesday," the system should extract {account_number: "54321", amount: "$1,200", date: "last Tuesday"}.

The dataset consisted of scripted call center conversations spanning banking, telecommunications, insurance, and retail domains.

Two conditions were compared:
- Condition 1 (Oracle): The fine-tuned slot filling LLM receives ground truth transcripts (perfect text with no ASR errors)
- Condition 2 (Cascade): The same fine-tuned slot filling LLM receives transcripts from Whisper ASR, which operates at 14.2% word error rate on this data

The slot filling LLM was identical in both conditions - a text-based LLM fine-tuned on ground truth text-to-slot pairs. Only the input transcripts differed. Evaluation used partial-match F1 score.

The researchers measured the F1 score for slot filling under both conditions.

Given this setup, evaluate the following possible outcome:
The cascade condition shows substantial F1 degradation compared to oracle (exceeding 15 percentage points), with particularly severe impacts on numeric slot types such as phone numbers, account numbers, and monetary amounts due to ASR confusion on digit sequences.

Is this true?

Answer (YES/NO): NO